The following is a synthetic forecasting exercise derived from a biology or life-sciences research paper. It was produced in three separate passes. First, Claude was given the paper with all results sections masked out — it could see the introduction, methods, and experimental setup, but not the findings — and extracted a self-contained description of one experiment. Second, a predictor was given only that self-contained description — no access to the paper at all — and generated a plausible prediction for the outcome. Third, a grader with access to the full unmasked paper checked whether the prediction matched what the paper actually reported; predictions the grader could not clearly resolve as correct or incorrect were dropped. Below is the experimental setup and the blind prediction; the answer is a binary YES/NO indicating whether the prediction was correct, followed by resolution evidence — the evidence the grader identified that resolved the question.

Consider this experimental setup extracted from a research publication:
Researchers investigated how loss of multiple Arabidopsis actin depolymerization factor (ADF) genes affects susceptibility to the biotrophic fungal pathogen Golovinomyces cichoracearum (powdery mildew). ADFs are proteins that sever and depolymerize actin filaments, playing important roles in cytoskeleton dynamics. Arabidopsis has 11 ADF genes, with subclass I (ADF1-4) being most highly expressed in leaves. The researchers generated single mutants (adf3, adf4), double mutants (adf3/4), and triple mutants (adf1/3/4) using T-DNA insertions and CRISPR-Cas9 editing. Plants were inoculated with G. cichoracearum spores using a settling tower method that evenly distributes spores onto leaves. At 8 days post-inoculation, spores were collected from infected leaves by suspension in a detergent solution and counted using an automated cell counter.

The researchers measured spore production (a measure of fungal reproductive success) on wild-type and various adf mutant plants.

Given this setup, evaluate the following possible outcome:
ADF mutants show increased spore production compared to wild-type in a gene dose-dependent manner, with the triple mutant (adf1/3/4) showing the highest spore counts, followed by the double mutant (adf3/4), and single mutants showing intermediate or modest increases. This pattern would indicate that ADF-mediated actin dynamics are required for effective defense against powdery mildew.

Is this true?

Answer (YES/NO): NO